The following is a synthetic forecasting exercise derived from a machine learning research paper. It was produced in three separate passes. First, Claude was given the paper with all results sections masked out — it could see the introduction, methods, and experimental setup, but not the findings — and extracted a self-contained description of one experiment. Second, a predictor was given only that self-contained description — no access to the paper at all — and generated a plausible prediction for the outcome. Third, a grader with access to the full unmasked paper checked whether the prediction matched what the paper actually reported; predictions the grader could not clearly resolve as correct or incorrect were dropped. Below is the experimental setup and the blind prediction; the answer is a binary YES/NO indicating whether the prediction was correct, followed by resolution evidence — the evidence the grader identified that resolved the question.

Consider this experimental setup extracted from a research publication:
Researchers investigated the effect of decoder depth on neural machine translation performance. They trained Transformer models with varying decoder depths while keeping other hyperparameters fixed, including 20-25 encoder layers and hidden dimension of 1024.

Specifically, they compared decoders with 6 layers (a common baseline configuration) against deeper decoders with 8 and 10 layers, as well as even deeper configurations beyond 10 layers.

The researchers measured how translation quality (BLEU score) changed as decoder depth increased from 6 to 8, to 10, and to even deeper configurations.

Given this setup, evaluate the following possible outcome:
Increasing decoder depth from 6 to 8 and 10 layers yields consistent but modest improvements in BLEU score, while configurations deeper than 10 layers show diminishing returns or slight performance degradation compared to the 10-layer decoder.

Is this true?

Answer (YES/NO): YES